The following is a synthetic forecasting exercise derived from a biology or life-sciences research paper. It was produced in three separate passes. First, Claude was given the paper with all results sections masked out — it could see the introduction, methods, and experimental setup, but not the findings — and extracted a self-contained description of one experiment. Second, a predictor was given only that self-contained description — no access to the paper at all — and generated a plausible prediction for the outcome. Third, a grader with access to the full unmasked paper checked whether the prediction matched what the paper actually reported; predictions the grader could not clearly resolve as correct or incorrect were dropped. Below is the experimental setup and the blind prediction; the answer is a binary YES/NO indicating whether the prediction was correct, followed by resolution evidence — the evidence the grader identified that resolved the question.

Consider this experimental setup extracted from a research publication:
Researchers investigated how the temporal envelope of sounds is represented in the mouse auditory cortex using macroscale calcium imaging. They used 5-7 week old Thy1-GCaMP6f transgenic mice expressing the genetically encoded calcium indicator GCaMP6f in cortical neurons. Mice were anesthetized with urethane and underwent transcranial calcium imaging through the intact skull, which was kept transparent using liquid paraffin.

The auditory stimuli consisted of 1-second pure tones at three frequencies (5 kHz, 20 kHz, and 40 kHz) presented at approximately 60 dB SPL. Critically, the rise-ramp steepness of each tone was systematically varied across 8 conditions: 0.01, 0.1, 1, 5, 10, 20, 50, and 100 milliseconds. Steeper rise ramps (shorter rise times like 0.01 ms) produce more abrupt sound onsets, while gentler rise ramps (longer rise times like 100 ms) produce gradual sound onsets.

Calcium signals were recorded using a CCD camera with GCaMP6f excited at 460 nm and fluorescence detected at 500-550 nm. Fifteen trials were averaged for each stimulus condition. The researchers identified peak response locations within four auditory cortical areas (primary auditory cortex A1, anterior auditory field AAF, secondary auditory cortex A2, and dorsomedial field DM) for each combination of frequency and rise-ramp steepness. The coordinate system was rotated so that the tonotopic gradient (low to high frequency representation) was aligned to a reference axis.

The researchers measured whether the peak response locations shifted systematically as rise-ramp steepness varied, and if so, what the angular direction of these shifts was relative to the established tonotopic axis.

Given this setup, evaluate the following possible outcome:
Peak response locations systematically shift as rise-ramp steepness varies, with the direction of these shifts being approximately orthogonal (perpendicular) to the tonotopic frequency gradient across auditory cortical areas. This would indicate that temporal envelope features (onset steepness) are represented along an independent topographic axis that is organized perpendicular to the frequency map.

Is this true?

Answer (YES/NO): NO